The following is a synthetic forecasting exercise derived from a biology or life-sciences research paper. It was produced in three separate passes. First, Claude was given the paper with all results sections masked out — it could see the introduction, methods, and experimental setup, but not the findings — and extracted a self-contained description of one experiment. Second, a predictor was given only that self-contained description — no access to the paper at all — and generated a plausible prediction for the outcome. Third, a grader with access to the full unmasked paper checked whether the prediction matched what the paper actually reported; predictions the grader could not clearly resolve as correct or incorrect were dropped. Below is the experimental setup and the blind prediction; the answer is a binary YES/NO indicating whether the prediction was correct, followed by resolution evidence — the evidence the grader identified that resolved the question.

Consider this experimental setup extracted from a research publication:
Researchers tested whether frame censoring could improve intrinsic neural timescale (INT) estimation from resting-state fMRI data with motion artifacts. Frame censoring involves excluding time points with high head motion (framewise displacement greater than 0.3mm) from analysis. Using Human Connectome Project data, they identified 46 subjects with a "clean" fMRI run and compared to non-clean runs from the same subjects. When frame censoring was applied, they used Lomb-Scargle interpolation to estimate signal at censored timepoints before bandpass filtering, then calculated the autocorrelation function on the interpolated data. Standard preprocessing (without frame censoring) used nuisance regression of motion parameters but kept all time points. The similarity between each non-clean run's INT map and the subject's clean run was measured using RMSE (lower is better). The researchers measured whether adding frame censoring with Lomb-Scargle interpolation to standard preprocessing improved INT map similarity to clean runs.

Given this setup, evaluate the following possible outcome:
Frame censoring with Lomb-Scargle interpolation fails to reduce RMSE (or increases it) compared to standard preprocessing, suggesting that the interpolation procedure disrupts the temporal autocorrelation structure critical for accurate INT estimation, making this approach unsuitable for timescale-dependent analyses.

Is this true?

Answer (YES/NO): NO